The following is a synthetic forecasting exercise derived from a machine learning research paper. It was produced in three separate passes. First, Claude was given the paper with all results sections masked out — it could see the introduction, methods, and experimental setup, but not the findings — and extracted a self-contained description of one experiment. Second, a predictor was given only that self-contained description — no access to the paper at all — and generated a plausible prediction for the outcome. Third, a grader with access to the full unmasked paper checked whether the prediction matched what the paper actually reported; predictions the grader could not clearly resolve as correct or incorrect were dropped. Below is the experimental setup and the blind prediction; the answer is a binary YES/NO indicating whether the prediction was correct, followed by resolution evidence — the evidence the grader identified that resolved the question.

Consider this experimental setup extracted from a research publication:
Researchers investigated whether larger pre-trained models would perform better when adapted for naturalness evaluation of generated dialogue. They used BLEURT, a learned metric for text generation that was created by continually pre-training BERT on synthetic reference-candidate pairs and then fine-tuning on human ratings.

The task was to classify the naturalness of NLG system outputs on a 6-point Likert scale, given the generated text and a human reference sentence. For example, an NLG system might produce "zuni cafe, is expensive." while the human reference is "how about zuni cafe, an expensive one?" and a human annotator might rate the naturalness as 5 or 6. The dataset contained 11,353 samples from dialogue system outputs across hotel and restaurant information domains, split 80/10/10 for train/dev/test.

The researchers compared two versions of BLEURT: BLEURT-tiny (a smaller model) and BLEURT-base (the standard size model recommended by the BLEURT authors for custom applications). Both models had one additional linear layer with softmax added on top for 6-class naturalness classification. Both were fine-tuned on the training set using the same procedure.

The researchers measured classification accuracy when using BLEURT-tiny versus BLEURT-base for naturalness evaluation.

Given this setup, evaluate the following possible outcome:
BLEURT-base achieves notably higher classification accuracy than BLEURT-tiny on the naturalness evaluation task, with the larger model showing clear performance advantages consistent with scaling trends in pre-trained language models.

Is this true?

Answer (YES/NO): NO